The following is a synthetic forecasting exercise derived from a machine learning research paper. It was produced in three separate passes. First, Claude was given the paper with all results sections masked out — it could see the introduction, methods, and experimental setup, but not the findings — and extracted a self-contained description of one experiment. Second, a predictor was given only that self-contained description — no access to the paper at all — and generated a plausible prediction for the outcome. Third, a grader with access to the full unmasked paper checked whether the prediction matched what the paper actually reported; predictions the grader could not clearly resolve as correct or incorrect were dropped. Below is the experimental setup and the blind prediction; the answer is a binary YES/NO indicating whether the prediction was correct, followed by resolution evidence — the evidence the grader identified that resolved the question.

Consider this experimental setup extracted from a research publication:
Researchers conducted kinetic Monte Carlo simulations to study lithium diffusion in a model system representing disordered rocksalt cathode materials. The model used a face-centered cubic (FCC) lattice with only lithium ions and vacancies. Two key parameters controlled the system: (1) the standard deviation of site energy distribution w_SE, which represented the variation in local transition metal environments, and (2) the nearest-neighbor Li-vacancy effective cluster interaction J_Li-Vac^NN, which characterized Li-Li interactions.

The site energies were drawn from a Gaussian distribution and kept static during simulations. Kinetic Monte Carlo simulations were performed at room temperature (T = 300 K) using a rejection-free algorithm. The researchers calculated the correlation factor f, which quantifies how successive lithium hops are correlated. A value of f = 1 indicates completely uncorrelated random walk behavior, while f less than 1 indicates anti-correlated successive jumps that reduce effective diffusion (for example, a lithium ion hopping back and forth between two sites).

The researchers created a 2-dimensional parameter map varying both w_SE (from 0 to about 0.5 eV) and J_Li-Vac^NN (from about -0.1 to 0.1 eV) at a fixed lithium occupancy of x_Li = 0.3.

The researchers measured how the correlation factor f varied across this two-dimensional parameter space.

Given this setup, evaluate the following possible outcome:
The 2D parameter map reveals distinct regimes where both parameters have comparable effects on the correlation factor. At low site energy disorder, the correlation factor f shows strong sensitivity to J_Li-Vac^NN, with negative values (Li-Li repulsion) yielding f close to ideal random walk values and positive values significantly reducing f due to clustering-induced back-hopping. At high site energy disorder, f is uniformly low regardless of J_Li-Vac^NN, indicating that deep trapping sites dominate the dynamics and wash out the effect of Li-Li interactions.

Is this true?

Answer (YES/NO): NO